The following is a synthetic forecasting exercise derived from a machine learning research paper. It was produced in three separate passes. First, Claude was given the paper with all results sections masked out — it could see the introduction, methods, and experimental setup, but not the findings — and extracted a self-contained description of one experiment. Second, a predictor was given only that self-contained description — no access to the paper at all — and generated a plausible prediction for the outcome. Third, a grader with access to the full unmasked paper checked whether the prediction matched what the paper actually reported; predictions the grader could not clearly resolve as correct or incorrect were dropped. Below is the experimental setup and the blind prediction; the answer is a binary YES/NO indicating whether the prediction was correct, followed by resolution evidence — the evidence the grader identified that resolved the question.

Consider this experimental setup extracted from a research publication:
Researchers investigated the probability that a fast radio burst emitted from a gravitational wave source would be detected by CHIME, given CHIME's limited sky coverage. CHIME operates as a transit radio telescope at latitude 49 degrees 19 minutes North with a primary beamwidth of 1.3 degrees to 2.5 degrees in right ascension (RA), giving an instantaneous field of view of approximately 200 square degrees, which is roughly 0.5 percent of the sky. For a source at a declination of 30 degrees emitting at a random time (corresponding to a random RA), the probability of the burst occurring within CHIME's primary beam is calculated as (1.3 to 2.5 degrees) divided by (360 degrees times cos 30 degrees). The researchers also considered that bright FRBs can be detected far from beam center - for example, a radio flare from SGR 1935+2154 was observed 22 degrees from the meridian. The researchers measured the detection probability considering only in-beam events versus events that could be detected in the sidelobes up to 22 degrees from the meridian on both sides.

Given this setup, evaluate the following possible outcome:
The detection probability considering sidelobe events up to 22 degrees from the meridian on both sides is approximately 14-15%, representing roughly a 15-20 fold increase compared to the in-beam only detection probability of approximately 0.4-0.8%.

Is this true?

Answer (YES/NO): NO